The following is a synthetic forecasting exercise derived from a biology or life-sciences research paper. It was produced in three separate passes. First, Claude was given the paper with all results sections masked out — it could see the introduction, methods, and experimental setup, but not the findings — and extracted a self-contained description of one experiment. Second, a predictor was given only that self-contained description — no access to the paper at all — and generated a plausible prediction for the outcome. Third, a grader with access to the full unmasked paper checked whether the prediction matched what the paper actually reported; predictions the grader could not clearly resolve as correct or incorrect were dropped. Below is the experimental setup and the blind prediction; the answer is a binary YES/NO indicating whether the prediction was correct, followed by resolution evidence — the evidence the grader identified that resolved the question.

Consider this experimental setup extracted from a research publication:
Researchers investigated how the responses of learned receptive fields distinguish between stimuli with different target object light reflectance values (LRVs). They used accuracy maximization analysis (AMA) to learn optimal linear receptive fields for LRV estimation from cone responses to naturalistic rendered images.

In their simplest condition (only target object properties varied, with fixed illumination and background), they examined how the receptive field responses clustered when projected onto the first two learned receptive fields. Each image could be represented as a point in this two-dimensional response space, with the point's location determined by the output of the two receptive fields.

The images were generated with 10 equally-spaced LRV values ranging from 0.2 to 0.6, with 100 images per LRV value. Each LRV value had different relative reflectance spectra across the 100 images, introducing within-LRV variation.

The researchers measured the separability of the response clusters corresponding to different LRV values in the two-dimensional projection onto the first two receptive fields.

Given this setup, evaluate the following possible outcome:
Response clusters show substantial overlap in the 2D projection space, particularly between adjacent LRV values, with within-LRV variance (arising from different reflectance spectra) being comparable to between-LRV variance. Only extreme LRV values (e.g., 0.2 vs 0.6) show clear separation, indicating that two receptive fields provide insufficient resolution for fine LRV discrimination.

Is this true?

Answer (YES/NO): NO